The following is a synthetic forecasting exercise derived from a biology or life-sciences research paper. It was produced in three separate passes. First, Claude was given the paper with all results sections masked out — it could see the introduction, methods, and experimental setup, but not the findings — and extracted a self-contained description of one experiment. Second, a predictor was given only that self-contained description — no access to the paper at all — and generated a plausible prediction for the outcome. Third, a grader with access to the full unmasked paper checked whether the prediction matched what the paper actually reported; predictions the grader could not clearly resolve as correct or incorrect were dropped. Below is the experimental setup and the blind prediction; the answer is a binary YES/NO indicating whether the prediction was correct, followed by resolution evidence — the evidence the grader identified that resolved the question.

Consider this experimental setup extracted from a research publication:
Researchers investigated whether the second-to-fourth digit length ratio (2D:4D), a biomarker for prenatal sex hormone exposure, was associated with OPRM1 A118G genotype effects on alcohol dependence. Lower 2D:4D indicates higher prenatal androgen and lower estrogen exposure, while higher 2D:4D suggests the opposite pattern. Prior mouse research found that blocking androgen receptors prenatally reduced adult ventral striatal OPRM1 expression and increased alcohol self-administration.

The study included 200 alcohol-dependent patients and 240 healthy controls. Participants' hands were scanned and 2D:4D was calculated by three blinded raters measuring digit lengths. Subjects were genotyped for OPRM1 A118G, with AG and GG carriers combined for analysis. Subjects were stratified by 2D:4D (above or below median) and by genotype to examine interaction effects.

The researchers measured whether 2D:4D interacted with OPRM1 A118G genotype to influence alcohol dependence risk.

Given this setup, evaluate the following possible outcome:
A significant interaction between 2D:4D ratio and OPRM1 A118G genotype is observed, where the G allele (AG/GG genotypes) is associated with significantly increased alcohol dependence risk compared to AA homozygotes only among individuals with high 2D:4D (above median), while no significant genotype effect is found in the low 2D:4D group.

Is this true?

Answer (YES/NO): NO